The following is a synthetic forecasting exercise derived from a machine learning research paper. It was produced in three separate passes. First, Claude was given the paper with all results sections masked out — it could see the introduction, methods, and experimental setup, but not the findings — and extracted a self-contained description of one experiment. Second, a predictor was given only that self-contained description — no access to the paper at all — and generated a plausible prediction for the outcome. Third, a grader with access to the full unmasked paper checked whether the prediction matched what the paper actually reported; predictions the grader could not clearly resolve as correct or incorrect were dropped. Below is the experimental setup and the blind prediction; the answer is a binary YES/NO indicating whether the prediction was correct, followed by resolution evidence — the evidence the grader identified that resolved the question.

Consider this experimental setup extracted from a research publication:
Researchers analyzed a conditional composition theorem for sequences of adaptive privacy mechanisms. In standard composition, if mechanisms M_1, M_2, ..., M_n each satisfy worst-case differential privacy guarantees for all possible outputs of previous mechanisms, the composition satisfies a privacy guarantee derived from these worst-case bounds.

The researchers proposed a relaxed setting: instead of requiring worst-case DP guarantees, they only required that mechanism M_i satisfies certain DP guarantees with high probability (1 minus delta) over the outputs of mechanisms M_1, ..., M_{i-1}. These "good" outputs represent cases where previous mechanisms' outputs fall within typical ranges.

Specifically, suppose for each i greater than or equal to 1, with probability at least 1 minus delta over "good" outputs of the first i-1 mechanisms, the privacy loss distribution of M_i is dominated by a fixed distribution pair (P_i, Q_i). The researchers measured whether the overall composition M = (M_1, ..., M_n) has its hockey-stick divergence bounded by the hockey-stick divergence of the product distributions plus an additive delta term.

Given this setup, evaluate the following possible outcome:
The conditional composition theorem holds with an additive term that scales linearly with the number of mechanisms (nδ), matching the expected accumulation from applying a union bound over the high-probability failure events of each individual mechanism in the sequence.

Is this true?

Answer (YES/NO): NO